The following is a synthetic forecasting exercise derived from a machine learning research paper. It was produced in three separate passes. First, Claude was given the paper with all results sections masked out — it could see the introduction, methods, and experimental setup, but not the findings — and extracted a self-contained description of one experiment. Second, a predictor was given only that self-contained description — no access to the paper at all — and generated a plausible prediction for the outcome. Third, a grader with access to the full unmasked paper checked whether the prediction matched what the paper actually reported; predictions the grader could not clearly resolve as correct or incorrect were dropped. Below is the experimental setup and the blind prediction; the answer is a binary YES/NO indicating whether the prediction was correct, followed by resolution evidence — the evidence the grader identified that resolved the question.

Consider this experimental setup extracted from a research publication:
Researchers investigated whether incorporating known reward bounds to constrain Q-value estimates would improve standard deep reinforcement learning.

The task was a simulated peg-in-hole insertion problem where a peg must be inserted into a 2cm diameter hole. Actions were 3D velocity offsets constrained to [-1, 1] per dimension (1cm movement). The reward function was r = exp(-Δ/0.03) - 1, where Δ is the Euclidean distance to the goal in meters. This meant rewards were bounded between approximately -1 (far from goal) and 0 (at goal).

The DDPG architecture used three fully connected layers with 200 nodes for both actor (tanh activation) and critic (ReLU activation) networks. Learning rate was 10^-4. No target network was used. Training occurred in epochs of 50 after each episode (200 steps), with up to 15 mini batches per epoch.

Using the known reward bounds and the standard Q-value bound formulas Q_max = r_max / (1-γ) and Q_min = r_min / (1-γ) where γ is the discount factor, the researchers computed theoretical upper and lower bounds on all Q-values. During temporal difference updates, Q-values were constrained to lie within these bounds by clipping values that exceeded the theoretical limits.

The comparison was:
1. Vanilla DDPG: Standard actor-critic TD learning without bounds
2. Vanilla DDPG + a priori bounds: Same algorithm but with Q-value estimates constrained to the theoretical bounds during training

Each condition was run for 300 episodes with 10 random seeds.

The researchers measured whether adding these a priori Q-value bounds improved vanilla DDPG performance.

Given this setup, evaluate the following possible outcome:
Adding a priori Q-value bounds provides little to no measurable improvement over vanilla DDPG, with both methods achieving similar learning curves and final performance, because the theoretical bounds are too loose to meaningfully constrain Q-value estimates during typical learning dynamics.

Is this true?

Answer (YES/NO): YES